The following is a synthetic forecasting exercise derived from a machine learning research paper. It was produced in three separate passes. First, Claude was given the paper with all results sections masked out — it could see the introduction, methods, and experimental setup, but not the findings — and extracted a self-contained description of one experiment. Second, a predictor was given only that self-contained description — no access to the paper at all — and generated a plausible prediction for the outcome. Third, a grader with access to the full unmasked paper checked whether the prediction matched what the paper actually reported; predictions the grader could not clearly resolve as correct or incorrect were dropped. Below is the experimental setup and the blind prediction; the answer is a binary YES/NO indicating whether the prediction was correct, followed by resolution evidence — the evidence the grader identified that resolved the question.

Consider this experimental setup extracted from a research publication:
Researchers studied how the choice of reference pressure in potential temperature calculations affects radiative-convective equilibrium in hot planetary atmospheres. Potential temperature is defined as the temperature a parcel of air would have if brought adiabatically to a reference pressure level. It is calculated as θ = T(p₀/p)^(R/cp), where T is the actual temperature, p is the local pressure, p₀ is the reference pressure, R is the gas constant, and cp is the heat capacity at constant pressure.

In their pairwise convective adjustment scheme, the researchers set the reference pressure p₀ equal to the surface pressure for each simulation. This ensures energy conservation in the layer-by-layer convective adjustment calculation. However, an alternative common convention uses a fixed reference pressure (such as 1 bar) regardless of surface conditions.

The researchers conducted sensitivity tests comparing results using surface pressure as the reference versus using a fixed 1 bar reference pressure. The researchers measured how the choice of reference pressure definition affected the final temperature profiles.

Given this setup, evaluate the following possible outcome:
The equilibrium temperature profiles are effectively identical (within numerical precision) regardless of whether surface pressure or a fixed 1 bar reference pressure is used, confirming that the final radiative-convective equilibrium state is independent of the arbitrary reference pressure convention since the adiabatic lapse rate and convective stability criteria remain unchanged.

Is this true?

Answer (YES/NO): YES